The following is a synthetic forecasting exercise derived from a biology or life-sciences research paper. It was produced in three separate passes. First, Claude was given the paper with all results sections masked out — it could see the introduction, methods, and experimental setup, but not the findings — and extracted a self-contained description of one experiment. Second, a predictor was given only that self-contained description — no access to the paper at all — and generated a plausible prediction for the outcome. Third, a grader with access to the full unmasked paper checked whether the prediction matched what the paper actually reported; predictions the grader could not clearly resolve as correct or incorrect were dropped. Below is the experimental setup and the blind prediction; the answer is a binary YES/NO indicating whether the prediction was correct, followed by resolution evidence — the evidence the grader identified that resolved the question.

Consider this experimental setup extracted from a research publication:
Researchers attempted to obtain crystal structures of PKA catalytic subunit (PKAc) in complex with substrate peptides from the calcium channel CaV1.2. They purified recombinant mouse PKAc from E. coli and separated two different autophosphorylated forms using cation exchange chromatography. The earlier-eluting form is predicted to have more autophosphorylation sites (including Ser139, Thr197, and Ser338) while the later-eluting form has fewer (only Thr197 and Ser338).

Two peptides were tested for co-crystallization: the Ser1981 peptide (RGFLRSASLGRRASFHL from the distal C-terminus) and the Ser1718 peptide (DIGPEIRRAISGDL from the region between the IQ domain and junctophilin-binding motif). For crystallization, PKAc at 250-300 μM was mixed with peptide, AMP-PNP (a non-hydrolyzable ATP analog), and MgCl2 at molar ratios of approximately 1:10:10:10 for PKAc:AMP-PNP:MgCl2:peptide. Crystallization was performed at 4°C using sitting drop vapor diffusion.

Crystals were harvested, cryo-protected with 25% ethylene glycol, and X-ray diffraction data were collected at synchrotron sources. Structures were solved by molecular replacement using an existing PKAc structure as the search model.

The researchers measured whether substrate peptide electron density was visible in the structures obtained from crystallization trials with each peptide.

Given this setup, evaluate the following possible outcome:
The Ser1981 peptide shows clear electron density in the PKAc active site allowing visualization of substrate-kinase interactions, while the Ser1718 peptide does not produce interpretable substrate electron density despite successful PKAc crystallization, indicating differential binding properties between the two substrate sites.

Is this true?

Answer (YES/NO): YES